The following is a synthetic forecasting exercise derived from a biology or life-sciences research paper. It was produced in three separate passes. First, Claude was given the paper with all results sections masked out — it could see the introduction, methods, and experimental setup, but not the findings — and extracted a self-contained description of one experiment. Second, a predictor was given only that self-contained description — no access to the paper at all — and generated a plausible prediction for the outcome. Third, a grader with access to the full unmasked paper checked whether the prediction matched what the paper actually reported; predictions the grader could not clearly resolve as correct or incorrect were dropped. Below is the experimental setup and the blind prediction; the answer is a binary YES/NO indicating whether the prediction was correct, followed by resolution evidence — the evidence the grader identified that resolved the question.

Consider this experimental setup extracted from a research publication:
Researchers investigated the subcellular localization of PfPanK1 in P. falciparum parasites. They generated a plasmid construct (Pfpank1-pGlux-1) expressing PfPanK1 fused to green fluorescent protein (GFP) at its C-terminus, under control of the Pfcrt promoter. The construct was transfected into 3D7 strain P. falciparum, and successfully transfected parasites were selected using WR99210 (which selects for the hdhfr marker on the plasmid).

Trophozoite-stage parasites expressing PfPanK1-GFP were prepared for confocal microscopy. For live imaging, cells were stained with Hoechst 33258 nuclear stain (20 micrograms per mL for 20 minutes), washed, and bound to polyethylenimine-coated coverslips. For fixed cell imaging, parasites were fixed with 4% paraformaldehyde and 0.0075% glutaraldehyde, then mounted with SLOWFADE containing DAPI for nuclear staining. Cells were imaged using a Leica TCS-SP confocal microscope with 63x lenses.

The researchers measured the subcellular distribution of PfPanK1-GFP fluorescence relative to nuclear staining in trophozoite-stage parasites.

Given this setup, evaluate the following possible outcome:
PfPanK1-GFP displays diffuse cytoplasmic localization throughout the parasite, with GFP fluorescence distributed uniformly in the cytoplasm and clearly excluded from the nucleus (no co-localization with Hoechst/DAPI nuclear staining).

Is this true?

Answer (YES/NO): NO